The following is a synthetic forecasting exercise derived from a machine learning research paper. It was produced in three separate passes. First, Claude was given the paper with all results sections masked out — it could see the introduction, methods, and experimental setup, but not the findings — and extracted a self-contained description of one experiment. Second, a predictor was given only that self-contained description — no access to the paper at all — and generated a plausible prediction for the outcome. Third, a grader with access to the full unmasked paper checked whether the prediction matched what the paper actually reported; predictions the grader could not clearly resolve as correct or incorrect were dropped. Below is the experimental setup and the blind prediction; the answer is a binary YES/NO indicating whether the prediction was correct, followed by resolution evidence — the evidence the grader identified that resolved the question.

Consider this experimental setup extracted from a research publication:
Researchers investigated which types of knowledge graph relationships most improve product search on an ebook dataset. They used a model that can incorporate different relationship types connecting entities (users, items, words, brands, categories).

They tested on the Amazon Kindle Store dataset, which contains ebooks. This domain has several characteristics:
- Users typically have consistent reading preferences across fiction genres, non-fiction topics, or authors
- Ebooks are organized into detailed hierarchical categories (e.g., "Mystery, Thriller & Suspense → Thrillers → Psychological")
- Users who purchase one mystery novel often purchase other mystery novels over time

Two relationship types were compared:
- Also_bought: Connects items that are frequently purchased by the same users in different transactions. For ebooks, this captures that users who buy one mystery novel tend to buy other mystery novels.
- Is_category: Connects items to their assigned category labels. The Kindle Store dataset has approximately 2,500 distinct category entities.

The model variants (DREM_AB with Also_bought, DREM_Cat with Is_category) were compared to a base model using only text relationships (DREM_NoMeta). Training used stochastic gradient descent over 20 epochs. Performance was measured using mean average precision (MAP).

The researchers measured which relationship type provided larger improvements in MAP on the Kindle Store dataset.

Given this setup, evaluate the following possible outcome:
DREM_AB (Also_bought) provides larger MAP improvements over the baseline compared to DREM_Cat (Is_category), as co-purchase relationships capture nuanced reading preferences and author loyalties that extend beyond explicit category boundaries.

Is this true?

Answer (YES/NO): NO